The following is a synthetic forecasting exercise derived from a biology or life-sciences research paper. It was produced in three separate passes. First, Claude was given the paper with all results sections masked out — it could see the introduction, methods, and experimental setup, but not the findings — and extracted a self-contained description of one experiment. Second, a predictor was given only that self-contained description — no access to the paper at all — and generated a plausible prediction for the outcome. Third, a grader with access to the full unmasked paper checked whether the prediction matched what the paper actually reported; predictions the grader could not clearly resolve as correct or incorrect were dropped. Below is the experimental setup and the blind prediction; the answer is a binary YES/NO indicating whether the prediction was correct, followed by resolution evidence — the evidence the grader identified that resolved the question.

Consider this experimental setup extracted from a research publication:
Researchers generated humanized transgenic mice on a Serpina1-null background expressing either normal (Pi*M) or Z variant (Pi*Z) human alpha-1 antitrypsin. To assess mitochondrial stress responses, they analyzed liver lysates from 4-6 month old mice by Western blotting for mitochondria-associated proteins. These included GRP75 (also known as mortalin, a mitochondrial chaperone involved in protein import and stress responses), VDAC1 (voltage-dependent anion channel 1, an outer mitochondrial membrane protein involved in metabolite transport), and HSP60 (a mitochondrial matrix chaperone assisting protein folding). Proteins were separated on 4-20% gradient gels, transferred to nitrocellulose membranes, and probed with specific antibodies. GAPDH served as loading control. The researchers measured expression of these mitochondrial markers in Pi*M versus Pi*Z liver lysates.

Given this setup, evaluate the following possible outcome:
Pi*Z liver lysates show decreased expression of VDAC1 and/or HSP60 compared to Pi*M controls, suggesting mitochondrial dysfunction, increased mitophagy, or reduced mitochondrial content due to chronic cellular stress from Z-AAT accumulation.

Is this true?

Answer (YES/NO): NO